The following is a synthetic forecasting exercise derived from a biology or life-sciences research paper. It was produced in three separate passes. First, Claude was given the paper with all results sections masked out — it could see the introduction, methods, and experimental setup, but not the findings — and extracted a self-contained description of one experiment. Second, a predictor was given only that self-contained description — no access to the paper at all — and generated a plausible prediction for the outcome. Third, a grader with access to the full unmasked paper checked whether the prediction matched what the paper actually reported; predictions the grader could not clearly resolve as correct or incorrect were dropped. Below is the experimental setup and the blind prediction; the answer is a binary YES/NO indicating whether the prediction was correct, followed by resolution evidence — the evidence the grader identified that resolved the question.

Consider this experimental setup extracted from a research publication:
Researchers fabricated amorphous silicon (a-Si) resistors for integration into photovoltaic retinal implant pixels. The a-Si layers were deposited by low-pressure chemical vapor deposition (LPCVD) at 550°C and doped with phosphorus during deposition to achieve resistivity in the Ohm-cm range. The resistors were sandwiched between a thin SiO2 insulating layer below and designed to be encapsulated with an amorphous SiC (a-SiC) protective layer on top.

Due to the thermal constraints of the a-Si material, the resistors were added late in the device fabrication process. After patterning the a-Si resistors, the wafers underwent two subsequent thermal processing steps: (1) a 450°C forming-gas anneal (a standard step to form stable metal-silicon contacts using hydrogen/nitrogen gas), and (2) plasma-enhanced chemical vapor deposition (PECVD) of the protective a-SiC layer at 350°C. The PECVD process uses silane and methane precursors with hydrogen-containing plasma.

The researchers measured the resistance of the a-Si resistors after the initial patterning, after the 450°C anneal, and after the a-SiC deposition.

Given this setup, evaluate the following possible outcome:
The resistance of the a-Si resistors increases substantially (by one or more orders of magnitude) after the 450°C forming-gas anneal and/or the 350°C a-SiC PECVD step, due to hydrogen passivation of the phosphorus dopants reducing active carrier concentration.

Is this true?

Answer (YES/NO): NO